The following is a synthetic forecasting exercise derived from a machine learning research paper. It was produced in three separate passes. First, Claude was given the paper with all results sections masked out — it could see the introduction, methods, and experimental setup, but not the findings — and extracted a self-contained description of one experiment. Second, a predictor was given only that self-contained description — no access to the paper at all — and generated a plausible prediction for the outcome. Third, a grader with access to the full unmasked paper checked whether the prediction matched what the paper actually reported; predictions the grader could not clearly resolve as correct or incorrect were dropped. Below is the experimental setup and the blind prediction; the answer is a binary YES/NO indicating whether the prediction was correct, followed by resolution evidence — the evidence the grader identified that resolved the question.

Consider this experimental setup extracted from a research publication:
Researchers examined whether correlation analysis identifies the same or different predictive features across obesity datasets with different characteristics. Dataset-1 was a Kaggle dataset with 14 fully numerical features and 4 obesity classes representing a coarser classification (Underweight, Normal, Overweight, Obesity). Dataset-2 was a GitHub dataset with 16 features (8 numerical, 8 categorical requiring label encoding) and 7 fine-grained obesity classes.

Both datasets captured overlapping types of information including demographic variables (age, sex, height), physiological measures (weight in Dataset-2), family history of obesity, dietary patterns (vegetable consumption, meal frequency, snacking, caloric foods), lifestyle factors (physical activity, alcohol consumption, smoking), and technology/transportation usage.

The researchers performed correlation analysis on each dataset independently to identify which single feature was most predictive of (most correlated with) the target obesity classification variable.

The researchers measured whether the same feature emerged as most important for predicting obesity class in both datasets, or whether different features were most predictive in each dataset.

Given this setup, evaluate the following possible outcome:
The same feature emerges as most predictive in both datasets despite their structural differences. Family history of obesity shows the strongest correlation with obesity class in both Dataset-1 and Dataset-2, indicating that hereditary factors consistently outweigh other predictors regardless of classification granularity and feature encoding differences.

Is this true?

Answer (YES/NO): NO